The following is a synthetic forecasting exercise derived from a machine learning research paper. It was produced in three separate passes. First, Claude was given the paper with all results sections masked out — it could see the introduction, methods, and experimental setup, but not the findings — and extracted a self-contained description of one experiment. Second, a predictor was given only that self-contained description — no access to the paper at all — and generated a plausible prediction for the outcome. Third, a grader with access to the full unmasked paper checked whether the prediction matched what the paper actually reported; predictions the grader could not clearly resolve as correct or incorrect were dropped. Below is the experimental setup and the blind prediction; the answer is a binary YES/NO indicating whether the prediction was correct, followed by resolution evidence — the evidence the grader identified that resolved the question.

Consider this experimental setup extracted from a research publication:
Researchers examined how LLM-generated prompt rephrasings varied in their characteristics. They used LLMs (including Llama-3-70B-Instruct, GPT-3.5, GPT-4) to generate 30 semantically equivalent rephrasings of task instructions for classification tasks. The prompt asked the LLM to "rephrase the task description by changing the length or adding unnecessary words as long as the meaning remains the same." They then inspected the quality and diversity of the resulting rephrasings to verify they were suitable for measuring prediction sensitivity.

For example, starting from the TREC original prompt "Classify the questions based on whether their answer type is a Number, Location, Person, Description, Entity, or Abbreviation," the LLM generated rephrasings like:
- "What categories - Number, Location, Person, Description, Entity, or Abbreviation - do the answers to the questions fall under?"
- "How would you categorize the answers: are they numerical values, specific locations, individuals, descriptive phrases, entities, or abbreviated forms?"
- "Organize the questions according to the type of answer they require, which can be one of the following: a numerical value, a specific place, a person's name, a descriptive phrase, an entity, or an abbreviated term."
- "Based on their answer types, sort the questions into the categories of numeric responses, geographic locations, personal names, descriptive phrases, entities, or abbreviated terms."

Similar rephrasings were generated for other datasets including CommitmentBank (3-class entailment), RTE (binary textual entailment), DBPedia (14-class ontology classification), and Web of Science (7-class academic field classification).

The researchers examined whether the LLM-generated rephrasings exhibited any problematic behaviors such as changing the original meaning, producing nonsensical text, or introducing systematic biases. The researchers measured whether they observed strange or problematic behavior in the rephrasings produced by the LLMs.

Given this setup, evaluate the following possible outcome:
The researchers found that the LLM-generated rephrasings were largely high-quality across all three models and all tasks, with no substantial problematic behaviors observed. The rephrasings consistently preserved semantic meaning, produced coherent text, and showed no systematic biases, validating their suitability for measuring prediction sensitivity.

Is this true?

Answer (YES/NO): NO